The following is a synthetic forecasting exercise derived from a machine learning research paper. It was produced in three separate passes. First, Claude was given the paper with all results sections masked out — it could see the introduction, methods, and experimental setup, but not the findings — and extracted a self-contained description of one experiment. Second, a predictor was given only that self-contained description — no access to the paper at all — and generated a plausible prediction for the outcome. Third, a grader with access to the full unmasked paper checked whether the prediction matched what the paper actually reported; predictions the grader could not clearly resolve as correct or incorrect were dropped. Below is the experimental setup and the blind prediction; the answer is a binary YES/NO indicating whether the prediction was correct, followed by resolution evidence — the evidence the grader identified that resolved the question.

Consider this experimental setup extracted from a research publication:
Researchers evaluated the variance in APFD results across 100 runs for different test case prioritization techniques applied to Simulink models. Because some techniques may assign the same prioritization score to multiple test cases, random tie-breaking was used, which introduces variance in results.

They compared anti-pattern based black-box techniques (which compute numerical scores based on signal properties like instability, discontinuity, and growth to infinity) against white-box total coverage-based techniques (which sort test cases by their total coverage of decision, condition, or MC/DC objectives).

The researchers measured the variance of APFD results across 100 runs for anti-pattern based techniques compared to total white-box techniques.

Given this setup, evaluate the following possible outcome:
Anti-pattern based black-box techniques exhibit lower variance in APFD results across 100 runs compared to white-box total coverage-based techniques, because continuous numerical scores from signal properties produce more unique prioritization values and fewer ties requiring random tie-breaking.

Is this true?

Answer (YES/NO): YES